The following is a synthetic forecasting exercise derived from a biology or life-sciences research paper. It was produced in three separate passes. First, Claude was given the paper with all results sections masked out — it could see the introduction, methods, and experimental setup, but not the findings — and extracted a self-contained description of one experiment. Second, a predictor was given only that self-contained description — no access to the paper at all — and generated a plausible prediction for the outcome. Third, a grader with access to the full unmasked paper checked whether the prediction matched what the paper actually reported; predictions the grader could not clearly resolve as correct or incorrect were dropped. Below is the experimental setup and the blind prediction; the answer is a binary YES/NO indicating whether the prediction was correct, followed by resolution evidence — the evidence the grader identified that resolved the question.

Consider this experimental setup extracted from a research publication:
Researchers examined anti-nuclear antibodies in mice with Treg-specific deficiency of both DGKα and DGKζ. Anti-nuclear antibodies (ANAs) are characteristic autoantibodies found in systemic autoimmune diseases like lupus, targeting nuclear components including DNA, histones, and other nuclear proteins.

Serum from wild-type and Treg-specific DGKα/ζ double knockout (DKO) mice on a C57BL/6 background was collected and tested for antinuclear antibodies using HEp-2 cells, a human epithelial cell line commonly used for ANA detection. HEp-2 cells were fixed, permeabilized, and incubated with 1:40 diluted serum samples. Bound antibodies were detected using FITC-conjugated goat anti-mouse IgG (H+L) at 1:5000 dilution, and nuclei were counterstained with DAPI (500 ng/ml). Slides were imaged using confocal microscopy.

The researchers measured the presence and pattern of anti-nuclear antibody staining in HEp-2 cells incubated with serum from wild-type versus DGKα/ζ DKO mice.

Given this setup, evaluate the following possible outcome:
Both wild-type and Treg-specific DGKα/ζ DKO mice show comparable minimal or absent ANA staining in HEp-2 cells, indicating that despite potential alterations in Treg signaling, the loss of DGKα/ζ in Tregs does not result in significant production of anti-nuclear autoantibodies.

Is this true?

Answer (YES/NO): NO